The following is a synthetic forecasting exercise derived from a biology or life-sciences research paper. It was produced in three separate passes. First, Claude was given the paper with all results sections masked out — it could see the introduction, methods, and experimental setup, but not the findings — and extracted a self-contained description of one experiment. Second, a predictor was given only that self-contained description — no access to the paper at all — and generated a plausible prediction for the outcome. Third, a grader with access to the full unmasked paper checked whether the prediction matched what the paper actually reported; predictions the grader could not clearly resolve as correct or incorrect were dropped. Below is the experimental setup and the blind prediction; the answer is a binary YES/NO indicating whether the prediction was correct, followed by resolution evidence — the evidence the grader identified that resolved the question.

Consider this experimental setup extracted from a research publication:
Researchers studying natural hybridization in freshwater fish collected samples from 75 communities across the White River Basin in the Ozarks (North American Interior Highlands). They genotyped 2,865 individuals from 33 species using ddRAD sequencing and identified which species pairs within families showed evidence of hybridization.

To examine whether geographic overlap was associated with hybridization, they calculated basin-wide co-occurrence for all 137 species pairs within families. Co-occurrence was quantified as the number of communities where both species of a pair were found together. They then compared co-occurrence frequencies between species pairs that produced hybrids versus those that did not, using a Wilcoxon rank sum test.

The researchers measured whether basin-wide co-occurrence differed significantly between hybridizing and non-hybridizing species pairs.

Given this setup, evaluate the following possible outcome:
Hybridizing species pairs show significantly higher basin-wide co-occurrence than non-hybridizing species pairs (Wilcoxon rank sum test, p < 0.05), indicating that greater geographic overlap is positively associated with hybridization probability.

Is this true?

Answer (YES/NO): NO